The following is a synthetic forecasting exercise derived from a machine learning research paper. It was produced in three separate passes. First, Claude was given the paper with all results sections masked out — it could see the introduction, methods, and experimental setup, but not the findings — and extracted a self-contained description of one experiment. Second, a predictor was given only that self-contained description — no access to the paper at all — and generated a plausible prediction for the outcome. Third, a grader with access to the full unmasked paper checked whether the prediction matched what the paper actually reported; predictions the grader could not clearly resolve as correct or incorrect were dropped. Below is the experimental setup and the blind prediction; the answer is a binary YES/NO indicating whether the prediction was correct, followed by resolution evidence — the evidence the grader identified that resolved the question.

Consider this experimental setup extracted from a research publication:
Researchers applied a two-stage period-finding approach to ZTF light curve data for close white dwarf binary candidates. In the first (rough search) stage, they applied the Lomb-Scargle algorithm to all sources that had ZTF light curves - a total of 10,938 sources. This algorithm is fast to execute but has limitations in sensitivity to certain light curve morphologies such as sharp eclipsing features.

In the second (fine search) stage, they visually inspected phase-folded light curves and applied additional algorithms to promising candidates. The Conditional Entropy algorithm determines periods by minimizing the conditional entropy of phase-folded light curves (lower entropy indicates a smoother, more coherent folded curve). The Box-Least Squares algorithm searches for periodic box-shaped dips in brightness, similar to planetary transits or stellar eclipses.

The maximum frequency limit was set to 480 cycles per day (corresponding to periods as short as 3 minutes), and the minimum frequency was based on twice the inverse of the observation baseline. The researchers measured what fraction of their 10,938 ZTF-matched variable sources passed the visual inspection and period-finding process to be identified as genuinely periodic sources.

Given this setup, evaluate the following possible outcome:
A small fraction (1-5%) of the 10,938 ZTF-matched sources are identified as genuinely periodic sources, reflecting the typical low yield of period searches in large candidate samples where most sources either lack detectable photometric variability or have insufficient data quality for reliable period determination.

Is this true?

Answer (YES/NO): NO